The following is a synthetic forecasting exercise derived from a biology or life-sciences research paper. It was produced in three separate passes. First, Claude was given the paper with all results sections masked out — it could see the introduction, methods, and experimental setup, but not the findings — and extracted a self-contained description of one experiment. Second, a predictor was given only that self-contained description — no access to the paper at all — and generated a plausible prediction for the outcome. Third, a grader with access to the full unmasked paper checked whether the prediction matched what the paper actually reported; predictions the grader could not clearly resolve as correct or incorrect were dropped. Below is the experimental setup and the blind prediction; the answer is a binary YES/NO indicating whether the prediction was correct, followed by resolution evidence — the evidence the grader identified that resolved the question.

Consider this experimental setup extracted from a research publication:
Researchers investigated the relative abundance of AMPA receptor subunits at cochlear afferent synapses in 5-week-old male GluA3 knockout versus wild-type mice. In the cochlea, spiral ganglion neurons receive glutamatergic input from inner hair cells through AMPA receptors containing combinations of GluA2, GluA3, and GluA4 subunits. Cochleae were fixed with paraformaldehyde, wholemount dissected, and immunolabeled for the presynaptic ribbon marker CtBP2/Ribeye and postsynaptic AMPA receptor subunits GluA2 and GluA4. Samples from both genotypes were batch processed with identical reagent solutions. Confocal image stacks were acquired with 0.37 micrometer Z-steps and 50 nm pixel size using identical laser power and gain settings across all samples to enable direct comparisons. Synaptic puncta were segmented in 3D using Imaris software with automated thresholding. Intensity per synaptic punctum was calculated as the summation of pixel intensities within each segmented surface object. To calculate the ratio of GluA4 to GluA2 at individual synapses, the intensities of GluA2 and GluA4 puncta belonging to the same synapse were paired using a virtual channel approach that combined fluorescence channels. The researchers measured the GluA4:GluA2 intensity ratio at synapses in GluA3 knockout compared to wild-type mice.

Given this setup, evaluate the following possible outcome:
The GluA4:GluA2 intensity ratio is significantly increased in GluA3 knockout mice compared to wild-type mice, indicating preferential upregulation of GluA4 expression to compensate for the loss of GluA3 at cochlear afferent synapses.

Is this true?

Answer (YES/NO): YES